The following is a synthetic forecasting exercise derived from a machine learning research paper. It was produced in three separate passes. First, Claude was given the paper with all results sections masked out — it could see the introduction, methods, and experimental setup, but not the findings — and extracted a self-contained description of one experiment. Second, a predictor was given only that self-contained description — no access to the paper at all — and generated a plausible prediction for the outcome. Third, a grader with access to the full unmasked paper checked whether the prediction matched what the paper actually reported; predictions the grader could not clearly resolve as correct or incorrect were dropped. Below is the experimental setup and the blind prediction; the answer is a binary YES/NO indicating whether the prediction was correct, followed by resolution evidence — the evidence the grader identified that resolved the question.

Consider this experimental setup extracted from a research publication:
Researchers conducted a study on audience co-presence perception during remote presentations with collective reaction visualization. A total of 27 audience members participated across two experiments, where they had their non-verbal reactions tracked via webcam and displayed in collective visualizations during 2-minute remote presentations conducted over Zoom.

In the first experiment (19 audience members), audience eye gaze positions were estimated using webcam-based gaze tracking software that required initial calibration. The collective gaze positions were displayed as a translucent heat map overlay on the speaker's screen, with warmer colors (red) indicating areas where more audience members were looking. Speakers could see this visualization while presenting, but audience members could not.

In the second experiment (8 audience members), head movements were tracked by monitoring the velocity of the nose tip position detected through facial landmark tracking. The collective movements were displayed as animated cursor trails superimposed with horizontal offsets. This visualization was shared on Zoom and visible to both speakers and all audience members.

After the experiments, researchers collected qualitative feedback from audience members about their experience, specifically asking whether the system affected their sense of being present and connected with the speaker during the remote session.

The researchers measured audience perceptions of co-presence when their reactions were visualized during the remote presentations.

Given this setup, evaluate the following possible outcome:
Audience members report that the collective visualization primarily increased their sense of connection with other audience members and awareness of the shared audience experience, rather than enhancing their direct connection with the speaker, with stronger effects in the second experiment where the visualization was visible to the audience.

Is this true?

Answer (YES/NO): YES